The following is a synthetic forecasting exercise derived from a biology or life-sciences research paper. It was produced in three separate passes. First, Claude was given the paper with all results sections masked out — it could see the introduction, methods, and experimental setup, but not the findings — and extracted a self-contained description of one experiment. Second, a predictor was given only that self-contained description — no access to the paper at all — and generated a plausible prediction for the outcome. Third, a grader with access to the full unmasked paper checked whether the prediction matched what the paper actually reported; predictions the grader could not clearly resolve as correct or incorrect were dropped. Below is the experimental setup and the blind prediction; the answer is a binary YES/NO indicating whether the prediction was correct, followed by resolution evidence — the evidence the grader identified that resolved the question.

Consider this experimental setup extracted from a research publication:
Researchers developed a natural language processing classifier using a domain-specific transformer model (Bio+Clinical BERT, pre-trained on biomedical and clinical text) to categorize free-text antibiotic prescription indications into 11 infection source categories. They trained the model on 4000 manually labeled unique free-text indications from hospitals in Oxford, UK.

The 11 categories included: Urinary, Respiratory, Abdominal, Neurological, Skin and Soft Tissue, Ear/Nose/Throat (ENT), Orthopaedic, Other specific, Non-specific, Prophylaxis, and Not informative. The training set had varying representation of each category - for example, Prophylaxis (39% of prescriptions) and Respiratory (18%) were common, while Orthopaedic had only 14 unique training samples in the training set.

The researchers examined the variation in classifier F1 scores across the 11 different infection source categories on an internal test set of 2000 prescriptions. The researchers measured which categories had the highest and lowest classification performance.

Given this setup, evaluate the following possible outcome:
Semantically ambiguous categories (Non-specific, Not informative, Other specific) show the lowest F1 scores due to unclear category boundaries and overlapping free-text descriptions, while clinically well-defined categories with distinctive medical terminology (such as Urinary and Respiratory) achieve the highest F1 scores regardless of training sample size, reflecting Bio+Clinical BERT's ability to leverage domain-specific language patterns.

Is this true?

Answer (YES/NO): NO